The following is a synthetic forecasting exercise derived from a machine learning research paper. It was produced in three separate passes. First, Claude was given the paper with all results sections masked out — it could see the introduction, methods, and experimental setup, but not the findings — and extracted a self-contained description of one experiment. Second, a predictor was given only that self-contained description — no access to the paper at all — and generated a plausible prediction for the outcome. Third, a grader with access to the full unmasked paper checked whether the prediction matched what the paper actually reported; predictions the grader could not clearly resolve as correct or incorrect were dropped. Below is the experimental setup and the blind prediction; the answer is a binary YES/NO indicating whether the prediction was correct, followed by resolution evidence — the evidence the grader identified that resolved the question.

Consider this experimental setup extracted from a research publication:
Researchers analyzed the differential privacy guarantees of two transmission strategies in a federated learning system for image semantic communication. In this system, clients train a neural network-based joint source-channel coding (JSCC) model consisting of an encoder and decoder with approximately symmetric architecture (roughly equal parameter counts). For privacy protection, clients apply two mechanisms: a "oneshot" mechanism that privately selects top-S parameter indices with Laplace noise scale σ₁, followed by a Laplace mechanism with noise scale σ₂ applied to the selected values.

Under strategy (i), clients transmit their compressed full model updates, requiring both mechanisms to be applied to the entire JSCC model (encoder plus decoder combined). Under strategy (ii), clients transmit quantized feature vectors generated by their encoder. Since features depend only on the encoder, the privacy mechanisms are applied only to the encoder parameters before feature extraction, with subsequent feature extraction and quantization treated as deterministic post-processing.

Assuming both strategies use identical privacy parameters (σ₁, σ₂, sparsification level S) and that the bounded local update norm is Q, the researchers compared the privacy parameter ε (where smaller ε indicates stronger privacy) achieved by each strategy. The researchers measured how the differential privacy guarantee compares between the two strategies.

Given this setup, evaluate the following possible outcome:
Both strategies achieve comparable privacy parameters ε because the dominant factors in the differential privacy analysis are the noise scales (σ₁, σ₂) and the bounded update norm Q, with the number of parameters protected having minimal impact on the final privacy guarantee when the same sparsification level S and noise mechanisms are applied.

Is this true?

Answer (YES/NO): NO